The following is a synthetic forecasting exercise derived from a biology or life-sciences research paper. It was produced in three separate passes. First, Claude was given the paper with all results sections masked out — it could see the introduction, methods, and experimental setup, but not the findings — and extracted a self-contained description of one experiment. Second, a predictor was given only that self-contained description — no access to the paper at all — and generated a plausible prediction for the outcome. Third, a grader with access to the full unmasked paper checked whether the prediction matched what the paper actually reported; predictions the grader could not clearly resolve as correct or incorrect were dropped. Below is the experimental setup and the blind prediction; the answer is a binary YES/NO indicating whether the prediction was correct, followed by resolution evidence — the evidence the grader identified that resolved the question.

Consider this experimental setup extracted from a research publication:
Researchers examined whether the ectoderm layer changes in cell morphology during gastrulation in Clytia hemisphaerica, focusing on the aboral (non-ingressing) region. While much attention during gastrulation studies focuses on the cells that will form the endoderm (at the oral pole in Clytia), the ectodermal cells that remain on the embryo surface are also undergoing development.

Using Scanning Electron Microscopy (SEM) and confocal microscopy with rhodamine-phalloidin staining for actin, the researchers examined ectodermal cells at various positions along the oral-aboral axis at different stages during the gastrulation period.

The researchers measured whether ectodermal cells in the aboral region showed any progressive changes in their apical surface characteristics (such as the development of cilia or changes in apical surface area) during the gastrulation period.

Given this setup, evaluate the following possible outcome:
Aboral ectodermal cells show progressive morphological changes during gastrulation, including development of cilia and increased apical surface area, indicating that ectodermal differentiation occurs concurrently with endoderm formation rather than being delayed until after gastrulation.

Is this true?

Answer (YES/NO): NO